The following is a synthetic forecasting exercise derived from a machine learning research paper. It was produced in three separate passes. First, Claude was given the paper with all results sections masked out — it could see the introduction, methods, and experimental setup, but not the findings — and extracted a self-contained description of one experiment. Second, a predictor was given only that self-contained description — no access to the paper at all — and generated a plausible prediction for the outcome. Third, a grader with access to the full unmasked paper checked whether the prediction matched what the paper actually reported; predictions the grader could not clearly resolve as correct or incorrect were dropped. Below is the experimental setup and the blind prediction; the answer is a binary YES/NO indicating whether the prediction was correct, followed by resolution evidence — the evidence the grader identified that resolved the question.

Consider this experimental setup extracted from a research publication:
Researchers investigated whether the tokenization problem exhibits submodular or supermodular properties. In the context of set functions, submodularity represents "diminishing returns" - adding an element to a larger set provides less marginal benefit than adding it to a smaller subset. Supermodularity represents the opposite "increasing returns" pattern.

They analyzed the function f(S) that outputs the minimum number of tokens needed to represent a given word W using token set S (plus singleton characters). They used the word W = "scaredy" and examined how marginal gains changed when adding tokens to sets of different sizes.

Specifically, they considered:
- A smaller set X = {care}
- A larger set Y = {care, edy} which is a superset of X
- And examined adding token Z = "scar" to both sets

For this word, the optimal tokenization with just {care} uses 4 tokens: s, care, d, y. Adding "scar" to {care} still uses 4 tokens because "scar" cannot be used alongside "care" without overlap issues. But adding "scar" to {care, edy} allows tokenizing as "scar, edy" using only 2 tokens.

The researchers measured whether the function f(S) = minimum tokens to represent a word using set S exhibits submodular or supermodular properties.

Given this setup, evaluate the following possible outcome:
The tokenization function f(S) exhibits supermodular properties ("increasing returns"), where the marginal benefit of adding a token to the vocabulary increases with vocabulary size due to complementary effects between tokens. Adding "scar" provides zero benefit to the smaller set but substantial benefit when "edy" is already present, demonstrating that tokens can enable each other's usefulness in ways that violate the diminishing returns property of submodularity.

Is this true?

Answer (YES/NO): NO